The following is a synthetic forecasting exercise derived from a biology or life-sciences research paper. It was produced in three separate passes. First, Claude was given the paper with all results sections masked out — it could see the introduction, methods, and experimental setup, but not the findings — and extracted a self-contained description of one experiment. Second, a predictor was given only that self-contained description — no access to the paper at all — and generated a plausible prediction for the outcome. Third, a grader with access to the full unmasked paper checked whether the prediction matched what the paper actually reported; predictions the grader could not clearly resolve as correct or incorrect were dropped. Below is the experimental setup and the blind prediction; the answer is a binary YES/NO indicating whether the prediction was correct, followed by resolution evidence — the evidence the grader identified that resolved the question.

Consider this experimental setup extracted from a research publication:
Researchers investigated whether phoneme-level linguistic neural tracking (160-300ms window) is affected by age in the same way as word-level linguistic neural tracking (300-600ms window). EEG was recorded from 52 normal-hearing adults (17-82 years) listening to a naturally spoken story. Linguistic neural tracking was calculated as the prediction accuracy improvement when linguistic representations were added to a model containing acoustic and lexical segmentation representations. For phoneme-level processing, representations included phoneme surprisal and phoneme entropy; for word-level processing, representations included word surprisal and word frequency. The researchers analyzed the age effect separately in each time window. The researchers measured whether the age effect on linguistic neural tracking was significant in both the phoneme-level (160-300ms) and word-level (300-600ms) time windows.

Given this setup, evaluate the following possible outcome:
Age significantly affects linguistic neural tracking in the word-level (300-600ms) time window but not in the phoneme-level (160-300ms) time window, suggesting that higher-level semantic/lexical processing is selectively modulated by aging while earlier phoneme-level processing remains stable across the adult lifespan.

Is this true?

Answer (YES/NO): YES